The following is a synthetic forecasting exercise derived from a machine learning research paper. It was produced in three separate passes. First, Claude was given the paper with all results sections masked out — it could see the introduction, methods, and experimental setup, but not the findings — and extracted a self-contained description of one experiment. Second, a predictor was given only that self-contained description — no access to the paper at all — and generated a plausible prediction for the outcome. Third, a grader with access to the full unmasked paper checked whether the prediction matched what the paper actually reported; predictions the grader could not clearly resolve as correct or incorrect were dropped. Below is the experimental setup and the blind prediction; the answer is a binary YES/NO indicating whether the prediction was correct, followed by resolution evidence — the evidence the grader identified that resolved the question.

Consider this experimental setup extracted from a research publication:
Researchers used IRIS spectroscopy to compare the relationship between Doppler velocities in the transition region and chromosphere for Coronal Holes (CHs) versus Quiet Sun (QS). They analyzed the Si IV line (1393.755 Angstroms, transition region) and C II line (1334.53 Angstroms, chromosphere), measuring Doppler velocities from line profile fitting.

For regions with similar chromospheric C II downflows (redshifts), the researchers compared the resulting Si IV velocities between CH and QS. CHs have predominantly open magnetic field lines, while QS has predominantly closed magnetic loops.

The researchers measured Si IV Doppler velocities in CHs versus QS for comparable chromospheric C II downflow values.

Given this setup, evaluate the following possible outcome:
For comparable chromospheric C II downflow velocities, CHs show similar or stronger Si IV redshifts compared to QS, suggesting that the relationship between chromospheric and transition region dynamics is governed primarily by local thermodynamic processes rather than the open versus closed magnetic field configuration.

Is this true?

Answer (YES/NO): NO